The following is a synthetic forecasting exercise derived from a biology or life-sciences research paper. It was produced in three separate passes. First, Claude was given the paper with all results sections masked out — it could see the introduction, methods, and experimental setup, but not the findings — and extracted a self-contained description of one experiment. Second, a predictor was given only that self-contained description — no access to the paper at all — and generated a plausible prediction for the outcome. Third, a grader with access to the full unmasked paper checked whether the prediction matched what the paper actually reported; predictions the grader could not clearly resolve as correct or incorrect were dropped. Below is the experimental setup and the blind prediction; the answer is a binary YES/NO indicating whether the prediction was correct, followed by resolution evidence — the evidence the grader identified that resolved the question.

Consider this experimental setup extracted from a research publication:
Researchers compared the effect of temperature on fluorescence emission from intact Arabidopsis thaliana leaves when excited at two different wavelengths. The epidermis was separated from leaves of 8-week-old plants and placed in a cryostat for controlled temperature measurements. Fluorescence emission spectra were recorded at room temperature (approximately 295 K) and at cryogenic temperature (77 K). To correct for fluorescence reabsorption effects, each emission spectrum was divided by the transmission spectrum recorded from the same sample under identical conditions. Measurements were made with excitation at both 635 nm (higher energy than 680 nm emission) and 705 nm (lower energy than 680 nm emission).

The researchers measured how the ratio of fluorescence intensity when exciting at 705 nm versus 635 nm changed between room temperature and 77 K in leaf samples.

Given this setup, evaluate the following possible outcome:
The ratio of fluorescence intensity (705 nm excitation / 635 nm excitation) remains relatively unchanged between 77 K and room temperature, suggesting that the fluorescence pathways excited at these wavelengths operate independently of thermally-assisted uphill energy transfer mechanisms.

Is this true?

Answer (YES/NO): NO